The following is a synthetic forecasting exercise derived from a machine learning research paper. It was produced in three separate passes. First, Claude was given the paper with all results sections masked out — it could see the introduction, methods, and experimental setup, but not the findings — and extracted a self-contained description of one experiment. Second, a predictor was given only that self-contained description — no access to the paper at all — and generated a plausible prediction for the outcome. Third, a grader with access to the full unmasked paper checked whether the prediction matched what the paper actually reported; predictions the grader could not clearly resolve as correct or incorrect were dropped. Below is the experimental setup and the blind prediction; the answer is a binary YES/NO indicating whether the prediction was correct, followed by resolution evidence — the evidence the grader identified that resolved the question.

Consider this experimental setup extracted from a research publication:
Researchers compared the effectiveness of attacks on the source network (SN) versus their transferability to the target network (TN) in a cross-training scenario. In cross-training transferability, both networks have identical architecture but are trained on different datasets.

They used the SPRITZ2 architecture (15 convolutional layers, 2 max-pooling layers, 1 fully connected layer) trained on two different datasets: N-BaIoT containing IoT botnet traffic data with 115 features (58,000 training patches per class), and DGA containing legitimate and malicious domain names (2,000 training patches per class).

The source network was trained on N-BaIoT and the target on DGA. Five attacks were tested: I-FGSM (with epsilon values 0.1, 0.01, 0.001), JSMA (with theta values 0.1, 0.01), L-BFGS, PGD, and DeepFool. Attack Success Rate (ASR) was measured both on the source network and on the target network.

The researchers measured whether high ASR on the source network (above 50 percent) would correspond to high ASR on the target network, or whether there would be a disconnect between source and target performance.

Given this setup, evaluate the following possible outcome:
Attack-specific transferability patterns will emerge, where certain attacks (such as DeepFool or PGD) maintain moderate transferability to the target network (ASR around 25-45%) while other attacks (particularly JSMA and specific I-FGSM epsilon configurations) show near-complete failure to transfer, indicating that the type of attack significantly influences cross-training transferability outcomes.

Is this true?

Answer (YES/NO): NO